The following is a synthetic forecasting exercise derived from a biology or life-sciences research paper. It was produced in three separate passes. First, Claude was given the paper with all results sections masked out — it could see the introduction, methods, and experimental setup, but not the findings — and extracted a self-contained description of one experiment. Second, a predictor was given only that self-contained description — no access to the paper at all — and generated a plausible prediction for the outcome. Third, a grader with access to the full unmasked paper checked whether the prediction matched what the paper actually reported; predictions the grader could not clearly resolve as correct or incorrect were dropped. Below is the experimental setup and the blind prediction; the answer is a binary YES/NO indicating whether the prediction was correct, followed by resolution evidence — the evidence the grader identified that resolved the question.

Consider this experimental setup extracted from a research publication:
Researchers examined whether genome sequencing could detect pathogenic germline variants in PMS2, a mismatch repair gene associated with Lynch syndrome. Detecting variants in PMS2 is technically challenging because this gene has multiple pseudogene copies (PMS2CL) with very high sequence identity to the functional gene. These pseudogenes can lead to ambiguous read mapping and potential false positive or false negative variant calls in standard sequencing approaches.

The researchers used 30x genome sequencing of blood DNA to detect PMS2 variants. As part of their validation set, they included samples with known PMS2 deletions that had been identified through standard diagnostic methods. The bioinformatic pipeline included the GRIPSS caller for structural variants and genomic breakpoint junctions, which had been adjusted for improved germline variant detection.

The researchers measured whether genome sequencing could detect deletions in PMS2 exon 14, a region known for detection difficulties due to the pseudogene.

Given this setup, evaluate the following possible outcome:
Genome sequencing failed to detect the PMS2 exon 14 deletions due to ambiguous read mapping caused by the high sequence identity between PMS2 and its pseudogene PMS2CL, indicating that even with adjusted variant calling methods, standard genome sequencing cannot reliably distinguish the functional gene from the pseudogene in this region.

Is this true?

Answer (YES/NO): NO